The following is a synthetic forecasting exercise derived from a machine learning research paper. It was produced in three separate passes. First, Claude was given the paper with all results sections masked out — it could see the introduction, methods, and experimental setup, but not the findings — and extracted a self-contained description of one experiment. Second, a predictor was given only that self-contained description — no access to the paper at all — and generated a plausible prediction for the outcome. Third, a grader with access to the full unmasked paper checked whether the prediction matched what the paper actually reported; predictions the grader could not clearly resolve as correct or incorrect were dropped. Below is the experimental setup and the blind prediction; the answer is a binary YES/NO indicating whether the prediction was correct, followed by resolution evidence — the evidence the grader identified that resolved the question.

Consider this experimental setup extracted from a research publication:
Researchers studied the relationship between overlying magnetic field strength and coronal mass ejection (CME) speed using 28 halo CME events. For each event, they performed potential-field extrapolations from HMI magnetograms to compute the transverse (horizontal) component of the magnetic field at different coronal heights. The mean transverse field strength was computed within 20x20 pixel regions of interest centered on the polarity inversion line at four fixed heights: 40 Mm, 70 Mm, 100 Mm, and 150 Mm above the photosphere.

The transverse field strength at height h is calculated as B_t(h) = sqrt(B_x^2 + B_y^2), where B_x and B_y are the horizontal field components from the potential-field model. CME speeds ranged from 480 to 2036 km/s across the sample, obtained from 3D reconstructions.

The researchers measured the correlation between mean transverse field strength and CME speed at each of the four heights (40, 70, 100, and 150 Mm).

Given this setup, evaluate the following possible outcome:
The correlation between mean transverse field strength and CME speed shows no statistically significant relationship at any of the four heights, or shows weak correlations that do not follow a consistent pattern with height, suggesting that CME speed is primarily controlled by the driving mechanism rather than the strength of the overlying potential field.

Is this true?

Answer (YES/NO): NO